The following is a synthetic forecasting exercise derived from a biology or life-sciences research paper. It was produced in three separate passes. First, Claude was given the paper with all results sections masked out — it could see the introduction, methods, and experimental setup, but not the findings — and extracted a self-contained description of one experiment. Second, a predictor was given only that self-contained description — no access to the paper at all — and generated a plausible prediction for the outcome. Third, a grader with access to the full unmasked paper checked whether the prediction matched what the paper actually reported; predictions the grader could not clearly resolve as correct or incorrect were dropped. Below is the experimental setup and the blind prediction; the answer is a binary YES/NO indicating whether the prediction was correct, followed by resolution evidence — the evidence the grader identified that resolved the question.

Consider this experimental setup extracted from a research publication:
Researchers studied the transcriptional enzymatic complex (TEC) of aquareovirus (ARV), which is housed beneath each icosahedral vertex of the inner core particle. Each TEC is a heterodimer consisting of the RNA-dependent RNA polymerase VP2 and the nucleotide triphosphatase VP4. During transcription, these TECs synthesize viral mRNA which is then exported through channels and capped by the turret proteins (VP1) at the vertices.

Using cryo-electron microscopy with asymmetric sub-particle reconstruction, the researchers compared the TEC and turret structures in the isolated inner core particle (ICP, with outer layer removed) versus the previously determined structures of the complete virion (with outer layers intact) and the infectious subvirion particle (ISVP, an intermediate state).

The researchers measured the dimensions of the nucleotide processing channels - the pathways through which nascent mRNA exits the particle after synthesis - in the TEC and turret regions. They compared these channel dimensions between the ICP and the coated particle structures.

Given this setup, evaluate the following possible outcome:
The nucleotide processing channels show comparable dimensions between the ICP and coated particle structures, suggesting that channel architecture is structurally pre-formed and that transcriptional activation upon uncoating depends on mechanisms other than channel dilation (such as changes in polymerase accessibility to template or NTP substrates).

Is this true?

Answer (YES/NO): NO